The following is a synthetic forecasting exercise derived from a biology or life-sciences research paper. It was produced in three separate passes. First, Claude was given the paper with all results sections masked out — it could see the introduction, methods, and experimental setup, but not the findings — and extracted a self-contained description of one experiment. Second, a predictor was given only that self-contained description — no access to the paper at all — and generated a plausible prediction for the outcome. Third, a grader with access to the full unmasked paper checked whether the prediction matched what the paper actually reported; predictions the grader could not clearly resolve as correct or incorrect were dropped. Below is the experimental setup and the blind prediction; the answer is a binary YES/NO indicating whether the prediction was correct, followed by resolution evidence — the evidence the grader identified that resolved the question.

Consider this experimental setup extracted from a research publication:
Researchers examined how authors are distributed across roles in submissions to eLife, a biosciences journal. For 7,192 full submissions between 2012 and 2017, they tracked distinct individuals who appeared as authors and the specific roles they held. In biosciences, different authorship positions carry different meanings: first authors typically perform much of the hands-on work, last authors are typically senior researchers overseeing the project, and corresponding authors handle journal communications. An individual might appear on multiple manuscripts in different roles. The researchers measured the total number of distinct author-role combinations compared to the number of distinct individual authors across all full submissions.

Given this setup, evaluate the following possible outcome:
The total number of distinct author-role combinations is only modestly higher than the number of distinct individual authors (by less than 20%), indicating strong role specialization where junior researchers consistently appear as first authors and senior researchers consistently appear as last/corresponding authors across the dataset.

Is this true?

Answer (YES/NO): NO